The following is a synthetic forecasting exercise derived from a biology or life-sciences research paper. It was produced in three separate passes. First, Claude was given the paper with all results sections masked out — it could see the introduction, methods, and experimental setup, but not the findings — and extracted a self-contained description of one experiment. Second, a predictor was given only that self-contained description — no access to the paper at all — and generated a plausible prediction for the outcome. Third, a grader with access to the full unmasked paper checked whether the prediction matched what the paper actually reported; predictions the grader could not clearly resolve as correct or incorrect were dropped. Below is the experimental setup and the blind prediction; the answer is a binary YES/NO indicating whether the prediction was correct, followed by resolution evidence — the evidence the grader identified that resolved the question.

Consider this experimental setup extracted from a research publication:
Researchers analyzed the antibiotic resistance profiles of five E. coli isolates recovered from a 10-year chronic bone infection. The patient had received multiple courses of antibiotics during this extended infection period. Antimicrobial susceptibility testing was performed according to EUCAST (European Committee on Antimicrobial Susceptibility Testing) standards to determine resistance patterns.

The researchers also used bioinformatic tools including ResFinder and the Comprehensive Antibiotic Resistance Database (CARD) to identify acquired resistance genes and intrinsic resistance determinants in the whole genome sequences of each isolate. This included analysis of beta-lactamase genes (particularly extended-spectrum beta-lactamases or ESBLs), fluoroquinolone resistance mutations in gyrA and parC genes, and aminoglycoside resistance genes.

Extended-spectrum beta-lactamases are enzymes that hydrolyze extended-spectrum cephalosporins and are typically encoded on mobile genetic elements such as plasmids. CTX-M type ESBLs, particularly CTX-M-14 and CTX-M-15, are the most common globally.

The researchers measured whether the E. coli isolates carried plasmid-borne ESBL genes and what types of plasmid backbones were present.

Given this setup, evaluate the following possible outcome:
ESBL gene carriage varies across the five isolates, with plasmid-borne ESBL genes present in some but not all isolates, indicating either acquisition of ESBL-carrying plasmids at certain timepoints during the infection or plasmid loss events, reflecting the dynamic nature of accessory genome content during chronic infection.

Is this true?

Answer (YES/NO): NO